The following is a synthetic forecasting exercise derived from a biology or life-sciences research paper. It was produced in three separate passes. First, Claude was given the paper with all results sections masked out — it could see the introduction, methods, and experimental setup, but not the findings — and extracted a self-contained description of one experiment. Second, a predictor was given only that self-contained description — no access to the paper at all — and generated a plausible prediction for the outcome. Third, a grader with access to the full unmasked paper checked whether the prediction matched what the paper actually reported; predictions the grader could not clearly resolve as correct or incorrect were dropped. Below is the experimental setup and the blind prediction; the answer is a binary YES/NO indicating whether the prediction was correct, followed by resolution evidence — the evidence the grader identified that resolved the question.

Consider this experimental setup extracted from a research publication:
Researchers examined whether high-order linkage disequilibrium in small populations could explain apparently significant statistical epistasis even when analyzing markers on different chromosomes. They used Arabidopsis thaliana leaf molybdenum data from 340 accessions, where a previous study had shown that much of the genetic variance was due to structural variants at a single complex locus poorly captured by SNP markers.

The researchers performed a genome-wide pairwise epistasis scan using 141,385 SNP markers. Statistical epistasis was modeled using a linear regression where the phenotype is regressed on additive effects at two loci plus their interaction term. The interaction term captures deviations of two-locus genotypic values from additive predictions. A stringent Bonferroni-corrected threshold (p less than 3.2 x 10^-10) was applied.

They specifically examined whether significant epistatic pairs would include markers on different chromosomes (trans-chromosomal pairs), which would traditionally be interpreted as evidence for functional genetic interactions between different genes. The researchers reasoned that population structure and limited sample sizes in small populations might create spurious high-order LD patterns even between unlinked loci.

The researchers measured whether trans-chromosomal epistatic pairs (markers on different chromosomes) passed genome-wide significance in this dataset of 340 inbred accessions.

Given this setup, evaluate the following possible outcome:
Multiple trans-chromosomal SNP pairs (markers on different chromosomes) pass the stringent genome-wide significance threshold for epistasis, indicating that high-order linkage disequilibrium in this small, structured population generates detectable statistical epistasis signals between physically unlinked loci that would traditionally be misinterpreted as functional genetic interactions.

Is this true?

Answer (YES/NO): YES